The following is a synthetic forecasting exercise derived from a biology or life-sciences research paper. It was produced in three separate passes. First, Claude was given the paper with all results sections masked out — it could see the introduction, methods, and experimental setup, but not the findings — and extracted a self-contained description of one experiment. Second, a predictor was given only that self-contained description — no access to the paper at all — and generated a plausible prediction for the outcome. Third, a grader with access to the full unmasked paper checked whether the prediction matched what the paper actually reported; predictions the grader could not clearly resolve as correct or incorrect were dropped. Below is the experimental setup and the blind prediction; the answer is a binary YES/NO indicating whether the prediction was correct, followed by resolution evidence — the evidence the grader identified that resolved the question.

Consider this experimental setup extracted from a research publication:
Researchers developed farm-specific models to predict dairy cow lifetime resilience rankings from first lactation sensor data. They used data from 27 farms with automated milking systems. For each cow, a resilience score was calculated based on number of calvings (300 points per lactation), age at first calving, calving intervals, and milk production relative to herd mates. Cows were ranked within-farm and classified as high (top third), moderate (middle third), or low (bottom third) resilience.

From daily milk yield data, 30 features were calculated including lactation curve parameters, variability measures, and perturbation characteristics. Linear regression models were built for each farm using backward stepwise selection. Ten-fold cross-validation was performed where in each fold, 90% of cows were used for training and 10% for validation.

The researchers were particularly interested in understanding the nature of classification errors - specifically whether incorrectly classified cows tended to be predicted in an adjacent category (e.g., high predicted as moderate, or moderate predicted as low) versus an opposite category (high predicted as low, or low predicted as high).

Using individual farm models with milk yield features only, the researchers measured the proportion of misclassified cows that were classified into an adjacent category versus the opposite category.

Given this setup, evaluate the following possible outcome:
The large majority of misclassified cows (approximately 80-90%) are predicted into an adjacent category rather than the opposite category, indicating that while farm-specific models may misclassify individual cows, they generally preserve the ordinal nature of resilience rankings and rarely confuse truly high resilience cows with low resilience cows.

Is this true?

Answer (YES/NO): NO